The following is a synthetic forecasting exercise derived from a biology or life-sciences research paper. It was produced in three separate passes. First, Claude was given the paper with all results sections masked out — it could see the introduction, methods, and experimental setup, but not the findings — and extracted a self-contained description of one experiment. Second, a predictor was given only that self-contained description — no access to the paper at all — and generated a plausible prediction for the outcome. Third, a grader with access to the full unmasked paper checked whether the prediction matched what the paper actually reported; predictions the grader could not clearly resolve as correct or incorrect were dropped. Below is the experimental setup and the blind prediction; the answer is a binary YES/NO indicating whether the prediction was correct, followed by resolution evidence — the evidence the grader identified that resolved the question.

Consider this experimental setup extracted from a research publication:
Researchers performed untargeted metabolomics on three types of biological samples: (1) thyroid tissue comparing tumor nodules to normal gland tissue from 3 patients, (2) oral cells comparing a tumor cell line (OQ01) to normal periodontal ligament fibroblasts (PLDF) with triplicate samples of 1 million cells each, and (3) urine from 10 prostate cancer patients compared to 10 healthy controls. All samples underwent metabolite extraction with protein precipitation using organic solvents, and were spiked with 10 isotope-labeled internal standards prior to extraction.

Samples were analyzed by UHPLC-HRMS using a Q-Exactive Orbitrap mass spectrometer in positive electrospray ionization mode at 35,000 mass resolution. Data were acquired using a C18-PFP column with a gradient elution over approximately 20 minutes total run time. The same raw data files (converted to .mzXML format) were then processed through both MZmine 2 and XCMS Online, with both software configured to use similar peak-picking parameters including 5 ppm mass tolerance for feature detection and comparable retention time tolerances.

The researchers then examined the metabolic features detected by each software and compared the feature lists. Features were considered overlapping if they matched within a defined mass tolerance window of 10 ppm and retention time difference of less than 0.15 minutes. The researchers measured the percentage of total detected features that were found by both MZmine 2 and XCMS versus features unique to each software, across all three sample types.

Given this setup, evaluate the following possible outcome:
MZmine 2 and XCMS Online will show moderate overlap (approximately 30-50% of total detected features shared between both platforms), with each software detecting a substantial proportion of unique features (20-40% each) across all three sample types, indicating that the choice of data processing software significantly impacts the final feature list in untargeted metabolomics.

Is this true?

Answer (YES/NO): NO